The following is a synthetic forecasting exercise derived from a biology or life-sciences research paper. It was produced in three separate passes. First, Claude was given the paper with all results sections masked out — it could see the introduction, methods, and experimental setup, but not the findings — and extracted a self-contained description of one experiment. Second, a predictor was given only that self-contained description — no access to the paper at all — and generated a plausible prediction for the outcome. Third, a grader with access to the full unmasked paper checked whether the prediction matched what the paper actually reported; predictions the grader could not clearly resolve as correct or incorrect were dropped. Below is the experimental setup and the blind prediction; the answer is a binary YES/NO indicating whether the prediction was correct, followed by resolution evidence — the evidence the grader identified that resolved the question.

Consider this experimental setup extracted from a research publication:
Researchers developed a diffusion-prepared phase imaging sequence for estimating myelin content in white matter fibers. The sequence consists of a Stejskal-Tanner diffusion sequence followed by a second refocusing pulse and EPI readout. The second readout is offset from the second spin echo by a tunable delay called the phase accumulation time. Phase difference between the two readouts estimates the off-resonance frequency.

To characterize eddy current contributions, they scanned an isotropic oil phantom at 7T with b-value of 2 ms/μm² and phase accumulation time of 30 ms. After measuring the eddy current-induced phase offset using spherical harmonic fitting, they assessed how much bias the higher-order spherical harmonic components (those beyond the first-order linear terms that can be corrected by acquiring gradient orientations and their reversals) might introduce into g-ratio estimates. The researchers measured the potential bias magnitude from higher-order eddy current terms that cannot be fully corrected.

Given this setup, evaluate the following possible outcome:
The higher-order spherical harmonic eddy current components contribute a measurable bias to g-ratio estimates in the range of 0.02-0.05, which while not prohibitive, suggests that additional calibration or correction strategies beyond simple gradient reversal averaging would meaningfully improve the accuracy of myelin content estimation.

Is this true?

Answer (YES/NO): NO